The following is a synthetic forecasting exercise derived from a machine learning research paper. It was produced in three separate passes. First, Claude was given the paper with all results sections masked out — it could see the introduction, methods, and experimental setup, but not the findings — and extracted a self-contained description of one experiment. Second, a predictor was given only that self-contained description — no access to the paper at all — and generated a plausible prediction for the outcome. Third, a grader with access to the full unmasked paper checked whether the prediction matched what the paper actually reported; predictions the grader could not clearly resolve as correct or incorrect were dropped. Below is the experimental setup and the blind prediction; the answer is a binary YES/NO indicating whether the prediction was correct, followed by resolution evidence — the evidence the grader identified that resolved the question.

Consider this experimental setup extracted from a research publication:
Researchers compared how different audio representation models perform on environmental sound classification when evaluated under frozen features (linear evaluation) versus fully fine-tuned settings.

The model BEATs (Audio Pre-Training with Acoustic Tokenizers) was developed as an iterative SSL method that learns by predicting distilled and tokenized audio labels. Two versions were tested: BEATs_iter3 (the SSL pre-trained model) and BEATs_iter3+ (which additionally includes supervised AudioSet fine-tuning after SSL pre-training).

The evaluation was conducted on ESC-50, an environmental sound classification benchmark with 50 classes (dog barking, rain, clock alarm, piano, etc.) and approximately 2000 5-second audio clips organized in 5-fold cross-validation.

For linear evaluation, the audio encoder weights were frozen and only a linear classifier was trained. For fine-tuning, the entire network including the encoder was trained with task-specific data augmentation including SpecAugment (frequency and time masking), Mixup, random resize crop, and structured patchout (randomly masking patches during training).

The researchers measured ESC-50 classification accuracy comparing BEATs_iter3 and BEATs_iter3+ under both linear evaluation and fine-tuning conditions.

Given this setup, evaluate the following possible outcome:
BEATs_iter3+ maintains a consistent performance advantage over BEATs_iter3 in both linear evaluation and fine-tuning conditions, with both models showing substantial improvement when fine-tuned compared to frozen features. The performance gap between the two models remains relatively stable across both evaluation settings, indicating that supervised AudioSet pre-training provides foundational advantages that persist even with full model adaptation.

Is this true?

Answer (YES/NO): NO